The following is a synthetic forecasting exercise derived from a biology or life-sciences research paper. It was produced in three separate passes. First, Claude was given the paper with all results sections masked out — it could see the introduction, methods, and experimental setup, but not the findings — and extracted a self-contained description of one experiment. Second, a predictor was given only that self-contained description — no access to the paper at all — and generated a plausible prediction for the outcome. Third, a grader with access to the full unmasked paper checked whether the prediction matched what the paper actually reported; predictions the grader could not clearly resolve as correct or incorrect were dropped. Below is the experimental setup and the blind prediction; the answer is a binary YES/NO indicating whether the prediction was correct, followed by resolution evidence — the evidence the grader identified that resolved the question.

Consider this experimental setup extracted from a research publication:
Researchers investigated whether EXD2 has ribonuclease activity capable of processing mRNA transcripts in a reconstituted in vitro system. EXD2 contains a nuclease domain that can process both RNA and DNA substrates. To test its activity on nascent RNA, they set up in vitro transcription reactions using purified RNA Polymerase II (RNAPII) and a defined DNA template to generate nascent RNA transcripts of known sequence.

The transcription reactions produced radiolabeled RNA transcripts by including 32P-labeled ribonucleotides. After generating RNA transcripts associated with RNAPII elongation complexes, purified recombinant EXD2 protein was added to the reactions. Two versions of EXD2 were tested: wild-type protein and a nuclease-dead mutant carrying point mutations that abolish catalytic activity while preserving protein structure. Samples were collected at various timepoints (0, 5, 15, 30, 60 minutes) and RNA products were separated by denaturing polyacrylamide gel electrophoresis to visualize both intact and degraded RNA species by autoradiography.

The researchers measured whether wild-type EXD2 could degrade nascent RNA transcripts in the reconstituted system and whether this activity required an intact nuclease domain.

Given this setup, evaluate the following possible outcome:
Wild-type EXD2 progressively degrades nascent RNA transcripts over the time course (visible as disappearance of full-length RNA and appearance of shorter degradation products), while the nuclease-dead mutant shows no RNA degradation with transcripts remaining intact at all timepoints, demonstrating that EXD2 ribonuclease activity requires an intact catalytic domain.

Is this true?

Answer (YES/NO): NO